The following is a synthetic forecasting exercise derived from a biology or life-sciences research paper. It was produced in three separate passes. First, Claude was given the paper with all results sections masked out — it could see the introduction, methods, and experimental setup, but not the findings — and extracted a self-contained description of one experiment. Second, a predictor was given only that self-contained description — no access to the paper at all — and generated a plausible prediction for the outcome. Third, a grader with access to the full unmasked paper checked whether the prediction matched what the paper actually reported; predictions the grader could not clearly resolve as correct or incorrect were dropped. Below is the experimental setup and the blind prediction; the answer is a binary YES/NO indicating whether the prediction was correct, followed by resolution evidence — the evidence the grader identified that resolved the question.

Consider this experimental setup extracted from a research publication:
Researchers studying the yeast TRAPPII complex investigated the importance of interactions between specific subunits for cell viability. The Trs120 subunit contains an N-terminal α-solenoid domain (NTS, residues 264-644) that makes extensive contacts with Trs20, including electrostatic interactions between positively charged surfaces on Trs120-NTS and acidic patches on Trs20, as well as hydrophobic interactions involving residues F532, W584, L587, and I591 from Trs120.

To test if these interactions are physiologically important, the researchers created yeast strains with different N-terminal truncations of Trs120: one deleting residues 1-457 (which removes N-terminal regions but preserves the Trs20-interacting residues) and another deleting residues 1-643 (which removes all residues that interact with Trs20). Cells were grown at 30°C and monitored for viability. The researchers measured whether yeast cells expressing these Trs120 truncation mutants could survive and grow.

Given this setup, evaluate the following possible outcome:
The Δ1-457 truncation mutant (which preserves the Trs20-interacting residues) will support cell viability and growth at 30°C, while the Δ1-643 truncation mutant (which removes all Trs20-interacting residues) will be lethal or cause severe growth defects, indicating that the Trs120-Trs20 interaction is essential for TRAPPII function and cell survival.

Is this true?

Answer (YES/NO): YES